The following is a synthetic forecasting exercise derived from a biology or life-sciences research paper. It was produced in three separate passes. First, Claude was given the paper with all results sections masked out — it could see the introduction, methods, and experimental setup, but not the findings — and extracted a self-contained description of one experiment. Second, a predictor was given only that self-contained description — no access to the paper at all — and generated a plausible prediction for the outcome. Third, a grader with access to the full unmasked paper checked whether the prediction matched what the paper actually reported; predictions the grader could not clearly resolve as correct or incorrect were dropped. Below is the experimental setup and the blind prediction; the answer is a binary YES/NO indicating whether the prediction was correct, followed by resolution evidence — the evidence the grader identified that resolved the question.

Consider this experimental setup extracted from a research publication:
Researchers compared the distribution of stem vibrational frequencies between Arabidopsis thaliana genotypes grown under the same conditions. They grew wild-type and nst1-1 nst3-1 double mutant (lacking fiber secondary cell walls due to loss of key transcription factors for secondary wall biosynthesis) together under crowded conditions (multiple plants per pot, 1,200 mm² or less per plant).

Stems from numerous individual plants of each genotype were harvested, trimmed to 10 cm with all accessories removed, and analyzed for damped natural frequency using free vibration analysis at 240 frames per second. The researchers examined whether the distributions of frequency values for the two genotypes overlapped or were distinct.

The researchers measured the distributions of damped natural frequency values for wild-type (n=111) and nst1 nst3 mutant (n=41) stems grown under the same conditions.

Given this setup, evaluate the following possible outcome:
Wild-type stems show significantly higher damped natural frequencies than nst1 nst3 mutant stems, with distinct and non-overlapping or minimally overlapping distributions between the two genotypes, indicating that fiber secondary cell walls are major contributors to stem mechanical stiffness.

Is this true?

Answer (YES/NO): YES